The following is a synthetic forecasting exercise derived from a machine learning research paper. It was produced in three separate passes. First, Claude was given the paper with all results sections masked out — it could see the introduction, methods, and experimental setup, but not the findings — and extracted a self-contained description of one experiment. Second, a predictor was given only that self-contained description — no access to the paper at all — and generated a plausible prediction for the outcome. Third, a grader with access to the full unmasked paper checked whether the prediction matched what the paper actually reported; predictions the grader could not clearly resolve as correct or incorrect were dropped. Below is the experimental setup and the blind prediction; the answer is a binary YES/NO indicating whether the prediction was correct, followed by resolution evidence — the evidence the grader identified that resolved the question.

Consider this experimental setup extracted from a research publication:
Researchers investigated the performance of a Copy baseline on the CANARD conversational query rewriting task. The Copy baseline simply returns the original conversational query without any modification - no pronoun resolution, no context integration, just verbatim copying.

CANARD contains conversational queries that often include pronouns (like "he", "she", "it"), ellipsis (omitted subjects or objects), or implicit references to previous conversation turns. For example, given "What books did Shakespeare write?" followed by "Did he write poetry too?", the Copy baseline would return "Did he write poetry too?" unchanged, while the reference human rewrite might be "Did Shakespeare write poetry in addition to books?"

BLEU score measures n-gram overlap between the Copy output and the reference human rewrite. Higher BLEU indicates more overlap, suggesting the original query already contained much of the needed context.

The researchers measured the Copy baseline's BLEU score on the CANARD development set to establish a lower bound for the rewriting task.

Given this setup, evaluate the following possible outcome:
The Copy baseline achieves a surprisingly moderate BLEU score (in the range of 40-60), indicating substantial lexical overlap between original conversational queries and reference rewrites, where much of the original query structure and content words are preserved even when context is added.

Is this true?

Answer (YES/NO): NO